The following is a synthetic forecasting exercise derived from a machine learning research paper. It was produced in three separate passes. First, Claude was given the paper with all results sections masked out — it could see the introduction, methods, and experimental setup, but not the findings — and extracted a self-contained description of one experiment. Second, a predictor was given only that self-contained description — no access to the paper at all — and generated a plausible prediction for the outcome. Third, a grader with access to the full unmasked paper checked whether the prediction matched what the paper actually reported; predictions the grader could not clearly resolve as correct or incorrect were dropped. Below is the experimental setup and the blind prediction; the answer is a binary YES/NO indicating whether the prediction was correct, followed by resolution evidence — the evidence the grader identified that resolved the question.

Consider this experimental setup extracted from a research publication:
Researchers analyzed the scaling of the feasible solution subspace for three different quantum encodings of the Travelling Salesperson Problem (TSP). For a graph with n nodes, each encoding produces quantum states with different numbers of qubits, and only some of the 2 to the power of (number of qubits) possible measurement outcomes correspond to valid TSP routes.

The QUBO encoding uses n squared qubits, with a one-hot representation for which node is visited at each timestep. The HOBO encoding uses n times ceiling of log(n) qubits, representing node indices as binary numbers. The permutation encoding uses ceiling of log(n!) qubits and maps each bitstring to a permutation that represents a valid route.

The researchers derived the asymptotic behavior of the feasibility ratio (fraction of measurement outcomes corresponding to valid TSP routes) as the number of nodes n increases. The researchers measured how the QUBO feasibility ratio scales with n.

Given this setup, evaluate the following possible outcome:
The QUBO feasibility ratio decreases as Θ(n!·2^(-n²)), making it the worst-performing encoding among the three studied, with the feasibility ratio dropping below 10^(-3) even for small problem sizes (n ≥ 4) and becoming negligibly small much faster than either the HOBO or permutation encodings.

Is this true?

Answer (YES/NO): YES